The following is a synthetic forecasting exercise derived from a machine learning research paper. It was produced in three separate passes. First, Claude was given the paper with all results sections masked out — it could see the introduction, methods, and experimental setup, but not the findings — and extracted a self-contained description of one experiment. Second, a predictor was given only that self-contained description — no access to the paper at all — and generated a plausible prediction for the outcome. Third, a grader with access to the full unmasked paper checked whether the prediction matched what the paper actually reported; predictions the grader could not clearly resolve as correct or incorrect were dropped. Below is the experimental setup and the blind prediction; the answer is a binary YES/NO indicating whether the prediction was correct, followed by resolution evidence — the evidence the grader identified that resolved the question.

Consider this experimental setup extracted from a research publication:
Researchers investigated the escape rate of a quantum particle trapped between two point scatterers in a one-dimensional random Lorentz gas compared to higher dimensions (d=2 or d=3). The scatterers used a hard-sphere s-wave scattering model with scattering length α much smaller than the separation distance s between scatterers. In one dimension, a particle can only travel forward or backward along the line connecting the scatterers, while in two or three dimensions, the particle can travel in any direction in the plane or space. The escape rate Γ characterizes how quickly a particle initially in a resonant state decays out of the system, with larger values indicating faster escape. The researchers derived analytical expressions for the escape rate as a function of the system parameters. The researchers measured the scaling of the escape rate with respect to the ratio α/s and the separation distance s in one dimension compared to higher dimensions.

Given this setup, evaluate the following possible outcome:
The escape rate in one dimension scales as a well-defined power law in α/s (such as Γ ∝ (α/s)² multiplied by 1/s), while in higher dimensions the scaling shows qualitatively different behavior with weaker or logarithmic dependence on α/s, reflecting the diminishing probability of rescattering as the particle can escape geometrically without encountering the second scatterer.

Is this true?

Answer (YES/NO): YES